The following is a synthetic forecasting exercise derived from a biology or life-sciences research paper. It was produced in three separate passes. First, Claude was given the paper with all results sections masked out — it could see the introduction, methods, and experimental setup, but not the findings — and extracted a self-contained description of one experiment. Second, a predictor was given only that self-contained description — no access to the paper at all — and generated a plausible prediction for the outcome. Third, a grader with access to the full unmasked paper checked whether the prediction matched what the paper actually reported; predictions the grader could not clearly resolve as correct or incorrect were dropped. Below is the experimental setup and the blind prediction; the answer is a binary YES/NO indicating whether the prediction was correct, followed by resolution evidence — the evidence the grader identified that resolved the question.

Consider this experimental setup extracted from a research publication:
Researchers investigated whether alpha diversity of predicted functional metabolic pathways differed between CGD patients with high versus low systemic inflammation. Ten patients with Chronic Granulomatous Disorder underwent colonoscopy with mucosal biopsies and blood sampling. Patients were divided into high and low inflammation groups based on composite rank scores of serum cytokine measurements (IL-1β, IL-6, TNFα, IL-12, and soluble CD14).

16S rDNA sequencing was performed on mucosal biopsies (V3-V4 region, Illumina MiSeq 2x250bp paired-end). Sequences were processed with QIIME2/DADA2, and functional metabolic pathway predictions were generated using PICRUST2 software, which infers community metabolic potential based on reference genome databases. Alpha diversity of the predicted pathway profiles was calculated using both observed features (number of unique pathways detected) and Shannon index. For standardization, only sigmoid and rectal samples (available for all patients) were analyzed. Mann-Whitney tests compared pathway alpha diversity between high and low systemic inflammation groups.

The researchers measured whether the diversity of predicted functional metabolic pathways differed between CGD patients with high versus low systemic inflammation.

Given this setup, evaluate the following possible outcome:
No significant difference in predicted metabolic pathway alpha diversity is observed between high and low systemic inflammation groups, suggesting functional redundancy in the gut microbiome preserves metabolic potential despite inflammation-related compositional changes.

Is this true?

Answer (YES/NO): NO